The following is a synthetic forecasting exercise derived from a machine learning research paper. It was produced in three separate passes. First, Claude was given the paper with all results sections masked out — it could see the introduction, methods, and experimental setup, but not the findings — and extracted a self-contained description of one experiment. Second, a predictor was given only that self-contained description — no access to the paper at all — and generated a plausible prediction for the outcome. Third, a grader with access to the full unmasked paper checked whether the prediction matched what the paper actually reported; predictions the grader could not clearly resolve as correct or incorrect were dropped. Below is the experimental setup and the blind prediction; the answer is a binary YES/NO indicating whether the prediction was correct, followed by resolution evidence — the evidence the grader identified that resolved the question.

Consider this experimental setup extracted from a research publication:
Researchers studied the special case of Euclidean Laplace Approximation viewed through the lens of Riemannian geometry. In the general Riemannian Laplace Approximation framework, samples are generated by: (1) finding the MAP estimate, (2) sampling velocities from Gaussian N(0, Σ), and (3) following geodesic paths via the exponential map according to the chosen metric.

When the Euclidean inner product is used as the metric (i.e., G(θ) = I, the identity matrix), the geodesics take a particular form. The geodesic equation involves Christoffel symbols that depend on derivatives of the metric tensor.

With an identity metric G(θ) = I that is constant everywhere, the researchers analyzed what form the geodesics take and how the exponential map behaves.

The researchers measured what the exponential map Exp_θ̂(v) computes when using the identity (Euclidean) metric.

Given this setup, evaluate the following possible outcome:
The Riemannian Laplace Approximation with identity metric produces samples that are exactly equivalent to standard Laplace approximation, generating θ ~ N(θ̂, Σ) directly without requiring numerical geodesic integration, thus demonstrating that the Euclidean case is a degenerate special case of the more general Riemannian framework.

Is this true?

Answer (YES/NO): YES